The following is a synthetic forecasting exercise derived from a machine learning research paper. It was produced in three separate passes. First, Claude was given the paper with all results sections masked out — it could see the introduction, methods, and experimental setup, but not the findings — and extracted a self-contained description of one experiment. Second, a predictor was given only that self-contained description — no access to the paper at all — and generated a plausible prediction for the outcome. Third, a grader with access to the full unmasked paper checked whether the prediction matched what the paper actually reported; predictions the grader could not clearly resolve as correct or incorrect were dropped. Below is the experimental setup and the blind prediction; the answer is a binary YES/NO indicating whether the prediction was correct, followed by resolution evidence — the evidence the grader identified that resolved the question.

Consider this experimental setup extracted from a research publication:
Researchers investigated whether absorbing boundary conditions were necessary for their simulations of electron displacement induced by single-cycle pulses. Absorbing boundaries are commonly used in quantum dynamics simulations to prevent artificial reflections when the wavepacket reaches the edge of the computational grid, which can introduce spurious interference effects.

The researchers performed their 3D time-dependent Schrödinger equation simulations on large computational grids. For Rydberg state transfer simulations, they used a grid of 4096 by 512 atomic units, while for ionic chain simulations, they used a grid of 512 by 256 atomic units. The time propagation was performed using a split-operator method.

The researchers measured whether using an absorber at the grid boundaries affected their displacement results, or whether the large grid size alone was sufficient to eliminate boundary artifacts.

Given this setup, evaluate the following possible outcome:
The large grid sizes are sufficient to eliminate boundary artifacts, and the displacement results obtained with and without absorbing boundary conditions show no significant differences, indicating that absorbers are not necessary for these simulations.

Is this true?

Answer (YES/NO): YES